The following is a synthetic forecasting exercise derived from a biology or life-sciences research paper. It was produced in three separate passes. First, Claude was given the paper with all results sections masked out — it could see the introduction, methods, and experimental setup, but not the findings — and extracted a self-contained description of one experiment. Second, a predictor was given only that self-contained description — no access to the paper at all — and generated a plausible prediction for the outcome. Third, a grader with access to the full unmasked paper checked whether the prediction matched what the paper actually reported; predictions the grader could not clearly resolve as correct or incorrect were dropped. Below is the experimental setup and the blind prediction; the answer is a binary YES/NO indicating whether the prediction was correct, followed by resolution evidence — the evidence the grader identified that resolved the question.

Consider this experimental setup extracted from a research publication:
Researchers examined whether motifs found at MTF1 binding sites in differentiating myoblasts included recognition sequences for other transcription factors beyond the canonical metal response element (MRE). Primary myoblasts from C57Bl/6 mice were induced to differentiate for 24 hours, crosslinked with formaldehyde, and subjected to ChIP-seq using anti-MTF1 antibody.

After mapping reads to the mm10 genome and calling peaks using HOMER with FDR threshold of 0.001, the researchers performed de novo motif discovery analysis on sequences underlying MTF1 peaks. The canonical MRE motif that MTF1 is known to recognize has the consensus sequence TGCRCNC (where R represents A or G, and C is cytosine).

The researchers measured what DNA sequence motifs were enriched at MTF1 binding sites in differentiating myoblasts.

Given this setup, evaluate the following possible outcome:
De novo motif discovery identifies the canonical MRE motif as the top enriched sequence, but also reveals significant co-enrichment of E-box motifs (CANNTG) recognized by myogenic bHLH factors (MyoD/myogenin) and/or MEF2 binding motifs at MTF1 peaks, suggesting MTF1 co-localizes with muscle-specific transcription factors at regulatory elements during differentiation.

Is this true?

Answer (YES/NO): NO